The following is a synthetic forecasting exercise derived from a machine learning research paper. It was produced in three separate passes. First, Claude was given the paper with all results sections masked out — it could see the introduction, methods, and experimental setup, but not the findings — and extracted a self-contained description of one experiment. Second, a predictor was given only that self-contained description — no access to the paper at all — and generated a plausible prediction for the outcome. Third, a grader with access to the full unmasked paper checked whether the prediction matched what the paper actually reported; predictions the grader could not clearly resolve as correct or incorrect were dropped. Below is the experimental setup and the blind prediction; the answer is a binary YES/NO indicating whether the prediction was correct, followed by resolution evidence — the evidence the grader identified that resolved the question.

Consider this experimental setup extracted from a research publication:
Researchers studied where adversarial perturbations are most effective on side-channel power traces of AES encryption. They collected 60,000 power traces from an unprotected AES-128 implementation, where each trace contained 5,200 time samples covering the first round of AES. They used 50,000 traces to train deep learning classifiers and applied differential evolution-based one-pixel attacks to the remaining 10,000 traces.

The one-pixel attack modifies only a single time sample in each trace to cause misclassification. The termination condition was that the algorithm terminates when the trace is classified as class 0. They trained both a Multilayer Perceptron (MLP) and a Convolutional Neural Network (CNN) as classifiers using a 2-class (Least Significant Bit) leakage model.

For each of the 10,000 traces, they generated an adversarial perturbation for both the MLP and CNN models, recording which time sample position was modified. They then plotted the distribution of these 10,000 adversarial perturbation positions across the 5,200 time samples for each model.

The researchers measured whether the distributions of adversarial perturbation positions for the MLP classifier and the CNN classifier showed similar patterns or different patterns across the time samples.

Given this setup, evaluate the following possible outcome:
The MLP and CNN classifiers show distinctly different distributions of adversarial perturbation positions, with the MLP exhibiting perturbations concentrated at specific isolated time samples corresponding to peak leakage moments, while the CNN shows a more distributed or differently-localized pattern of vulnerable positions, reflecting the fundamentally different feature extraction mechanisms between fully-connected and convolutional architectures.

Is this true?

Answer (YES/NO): NO